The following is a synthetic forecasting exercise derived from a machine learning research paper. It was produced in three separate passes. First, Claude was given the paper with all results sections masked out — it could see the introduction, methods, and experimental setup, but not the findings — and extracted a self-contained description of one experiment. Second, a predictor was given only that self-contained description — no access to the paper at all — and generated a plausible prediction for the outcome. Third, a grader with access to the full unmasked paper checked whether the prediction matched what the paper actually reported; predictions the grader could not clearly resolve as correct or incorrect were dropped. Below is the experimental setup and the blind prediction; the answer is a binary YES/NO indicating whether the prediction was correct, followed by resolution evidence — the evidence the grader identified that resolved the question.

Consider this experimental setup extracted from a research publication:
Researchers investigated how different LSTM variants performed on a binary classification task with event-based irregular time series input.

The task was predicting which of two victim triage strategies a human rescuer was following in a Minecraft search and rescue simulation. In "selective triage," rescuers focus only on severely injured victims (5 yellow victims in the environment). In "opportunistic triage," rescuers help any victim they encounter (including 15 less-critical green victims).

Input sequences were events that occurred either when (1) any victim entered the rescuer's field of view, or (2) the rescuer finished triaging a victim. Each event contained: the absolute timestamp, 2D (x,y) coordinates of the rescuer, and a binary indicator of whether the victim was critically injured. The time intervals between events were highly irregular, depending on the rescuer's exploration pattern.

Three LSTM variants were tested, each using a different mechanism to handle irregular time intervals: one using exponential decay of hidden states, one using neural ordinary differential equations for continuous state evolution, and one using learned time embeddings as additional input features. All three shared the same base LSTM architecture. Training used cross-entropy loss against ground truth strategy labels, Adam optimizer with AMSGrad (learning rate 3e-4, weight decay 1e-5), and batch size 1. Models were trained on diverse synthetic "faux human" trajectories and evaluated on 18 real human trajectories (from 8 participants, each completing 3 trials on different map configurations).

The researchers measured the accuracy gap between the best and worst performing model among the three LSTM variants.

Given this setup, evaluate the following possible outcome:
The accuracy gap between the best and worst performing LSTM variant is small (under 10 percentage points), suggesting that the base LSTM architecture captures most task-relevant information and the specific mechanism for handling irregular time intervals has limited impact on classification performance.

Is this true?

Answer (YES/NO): YES